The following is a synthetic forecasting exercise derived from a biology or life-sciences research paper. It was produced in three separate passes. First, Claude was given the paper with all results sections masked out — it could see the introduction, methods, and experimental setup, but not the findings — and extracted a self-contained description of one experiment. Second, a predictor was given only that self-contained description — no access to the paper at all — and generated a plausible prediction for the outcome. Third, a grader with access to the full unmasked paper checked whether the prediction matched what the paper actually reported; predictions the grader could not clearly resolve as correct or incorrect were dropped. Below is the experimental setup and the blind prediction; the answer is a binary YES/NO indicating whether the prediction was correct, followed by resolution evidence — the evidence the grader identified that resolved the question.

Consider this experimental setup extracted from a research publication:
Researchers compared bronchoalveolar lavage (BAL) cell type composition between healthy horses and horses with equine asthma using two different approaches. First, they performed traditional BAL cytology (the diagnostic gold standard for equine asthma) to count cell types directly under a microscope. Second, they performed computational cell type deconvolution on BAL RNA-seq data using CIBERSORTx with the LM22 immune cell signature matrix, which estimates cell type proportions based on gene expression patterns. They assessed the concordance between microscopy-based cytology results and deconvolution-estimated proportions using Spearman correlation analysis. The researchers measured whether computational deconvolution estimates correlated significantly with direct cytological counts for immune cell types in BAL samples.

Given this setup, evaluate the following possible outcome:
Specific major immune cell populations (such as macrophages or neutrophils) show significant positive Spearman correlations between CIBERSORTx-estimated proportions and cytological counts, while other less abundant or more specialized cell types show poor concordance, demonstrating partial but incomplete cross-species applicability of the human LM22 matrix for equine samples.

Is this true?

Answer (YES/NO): YES